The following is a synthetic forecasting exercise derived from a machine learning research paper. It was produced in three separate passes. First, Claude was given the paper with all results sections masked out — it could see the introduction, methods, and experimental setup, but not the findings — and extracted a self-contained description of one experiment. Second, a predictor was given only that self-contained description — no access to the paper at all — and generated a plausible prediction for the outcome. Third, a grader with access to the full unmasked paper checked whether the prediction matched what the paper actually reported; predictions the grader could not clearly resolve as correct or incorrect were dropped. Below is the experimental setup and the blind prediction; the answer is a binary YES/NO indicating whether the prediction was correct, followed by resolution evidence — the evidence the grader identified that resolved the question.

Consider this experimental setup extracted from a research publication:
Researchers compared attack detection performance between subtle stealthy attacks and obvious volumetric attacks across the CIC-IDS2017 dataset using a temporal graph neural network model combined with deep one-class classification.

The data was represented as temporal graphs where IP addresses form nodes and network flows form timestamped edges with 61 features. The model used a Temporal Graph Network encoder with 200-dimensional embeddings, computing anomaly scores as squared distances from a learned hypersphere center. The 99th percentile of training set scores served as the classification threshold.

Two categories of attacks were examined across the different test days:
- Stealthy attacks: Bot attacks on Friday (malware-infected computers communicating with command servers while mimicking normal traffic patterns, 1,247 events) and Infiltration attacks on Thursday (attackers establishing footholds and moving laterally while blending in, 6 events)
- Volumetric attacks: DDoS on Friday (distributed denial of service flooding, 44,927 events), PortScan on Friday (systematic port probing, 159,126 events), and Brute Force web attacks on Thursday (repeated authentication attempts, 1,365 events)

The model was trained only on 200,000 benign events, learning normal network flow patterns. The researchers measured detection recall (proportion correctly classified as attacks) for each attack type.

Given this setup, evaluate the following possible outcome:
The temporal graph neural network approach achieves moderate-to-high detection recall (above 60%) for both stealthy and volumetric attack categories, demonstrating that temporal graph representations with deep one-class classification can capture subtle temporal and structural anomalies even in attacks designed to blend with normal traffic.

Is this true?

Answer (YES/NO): NO